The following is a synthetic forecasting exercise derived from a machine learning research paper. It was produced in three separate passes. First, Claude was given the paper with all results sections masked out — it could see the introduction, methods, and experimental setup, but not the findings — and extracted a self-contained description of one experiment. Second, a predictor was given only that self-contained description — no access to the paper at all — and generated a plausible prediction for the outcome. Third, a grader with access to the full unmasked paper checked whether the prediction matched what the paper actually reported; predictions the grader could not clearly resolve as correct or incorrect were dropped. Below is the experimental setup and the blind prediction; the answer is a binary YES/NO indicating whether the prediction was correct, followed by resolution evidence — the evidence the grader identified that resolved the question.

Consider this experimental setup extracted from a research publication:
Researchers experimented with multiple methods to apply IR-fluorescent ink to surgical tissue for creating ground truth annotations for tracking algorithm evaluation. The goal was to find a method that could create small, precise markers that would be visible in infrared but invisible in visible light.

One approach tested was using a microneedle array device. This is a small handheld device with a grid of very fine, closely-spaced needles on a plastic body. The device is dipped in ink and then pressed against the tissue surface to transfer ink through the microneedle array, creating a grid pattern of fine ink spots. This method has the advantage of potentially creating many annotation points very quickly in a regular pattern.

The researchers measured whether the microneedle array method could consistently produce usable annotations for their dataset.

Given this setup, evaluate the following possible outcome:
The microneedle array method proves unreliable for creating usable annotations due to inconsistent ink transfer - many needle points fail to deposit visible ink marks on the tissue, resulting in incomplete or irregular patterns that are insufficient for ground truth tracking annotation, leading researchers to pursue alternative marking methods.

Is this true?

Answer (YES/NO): NO